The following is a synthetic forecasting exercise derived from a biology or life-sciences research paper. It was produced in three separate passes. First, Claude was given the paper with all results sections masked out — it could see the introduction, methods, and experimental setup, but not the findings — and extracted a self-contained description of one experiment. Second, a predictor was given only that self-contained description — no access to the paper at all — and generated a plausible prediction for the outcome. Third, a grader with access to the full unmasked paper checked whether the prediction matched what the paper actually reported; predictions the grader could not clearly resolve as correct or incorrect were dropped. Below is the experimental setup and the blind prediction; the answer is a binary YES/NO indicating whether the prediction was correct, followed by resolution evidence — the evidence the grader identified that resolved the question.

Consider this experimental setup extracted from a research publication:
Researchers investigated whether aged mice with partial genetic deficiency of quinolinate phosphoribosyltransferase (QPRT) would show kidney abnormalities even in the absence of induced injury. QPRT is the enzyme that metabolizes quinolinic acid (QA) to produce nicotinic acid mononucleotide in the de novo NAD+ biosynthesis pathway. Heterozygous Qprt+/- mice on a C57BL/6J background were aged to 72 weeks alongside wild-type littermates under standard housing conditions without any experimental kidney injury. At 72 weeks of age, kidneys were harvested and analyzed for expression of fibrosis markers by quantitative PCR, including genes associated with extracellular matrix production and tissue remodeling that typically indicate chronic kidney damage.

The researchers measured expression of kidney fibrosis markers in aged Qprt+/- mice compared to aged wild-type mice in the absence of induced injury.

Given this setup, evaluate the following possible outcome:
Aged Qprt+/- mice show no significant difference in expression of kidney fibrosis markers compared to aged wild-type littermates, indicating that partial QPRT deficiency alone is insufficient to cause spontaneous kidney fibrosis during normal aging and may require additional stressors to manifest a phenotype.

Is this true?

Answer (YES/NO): NO